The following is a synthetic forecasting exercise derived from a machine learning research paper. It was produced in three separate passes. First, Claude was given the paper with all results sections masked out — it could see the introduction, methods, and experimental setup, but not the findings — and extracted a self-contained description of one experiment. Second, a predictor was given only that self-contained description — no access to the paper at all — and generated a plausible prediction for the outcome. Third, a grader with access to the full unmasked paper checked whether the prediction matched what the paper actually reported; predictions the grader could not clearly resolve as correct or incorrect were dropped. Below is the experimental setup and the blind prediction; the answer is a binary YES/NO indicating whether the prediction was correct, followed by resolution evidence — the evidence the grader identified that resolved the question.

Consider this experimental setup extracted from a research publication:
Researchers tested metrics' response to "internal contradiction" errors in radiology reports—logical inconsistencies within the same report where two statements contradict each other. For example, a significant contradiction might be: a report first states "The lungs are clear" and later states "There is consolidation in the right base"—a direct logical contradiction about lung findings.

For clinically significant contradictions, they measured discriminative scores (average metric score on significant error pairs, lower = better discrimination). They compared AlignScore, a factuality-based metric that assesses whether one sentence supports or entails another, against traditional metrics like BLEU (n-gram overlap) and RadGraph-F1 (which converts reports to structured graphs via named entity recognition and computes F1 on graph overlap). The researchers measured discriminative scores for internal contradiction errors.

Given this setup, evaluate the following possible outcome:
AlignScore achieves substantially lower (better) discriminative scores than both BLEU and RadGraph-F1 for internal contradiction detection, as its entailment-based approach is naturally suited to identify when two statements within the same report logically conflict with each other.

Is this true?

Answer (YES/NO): NO